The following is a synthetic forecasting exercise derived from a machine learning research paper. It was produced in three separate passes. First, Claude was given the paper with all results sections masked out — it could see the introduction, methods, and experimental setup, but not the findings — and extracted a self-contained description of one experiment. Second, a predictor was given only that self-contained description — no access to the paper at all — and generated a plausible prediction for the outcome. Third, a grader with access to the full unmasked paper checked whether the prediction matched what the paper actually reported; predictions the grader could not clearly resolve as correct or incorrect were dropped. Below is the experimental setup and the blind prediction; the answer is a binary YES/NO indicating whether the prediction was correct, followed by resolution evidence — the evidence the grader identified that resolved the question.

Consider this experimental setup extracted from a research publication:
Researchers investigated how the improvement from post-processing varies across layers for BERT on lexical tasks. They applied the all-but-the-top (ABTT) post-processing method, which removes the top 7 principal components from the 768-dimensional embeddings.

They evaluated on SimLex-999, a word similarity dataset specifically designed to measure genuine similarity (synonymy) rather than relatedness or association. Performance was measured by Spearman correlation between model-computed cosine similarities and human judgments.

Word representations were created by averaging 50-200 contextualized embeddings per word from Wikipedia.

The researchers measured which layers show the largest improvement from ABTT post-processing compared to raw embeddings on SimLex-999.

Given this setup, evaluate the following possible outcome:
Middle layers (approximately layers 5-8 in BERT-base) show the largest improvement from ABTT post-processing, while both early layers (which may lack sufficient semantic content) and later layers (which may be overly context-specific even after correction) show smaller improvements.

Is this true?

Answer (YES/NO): NO